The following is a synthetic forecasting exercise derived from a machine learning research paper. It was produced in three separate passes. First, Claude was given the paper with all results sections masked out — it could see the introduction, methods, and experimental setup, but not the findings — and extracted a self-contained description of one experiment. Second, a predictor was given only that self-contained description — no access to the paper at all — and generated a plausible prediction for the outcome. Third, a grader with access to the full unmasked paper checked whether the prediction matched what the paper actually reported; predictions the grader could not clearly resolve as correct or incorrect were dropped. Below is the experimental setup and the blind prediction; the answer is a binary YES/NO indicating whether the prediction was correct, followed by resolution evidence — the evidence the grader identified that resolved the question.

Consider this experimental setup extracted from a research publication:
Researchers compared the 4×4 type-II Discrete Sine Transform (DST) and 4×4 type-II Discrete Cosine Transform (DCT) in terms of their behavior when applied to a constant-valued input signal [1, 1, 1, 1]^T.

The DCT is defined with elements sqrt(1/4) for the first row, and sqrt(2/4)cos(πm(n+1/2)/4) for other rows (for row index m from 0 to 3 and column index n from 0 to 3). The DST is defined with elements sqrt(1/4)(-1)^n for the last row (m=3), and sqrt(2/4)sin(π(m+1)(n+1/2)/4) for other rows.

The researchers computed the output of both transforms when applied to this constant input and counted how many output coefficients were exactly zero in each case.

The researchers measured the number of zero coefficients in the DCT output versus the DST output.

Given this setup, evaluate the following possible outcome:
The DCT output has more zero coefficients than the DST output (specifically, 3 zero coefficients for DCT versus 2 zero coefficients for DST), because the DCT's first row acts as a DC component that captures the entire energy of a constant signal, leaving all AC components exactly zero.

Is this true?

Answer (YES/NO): YES